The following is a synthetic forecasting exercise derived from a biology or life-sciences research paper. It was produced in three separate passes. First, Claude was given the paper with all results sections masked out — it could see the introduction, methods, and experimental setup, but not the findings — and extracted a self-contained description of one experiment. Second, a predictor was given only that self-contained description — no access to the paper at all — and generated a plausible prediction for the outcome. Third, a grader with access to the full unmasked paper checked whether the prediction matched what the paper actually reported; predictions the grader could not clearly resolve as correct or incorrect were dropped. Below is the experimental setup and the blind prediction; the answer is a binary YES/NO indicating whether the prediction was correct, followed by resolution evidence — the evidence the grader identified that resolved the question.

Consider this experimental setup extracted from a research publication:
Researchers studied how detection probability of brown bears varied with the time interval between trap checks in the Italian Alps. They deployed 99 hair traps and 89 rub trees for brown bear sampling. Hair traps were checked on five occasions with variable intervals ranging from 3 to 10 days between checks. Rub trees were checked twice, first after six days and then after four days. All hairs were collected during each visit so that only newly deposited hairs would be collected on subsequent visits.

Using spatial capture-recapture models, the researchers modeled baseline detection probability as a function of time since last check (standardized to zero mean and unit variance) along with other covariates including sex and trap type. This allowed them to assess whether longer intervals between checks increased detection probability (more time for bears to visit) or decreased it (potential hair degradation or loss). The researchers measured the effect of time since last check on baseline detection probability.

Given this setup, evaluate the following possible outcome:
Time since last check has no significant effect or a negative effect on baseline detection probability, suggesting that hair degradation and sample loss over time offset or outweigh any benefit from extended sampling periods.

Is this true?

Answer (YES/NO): NO